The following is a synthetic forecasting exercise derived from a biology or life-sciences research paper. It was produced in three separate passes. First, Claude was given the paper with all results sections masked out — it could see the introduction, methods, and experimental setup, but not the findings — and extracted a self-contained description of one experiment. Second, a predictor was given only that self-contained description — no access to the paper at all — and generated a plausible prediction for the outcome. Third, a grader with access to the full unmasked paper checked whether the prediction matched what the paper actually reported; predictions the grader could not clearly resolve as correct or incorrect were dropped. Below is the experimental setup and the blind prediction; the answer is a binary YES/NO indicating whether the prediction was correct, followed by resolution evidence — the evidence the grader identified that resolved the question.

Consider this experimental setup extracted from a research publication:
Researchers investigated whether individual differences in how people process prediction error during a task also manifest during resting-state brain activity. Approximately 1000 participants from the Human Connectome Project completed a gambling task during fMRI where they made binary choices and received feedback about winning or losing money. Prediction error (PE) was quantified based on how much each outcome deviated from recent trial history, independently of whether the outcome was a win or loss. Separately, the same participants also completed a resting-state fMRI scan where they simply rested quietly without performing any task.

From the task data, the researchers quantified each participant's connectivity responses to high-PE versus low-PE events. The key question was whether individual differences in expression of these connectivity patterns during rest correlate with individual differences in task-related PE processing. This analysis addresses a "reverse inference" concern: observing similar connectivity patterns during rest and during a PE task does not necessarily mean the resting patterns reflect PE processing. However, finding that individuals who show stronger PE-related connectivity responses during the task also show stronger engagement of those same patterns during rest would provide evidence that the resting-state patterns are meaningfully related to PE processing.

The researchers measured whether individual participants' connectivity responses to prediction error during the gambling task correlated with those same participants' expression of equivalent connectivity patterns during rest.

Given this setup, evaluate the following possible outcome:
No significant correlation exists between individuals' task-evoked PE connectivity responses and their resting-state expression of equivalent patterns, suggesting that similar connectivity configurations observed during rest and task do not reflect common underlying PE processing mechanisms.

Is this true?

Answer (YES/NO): NO